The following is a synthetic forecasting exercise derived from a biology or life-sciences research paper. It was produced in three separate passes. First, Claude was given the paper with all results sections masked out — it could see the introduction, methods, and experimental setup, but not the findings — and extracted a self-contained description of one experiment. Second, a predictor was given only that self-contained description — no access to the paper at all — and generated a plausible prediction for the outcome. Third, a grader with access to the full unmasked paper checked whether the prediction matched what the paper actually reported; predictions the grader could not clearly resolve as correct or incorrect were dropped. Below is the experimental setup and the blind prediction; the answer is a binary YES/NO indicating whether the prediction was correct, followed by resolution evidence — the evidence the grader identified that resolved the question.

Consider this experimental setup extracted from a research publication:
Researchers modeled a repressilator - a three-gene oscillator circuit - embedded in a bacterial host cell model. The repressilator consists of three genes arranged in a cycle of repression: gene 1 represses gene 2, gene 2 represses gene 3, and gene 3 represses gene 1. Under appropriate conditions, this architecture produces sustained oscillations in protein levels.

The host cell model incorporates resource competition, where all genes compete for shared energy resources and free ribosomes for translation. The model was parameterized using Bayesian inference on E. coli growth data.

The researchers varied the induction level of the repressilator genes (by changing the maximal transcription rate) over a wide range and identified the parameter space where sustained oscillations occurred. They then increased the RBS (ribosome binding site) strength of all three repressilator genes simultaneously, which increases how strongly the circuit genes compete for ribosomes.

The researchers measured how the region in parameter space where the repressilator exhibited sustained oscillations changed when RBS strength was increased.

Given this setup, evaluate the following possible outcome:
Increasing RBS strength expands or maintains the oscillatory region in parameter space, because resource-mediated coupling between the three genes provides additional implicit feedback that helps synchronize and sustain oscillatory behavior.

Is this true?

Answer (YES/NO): NO